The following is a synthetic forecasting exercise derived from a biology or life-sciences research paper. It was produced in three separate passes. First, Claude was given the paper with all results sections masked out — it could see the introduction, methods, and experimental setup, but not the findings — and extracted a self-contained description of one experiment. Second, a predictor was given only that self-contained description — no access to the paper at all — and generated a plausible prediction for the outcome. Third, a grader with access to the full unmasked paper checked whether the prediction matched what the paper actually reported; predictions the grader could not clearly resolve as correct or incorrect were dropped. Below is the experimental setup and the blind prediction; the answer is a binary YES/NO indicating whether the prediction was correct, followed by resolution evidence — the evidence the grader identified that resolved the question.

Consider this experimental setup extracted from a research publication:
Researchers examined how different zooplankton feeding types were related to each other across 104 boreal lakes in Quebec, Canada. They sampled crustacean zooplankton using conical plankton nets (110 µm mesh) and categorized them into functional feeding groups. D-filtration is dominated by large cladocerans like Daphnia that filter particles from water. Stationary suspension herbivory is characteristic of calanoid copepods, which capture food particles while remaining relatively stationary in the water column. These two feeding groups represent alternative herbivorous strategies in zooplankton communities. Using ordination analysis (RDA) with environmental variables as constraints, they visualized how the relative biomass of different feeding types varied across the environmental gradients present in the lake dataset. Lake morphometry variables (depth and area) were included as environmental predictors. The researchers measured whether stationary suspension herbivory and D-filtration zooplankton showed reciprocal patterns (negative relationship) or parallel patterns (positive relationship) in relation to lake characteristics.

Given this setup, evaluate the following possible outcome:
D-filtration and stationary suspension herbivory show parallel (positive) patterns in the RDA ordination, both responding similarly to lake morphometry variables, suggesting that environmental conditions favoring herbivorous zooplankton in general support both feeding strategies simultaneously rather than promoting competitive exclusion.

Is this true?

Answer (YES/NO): NO